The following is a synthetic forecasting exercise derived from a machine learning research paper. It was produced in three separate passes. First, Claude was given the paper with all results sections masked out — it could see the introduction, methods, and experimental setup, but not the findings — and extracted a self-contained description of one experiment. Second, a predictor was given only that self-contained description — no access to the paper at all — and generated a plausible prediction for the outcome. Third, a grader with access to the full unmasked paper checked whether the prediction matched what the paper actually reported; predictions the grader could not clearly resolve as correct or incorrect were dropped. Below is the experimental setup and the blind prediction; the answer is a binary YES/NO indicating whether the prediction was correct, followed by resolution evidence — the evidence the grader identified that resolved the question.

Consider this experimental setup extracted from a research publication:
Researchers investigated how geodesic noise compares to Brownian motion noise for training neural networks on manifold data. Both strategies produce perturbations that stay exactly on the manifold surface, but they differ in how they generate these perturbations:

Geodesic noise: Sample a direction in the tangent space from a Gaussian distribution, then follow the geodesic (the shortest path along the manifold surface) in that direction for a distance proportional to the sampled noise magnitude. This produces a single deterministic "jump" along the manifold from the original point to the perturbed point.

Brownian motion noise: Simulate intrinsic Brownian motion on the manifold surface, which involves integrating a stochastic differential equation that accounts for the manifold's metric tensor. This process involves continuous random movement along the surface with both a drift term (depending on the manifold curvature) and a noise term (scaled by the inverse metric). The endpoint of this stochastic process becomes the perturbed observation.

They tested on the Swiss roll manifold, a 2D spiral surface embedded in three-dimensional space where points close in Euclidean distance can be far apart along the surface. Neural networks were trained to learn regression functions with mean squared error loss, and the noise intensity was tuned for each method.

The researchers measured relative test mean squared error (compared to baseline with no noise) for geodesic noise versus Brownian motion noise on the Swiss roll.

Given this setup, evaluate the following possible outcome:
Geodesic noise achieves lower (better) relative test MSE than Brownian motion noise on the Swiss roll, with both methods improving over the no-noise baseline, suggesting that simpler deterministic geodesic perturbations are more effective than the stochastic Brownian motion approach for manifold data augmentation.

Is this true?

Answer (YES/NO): NO